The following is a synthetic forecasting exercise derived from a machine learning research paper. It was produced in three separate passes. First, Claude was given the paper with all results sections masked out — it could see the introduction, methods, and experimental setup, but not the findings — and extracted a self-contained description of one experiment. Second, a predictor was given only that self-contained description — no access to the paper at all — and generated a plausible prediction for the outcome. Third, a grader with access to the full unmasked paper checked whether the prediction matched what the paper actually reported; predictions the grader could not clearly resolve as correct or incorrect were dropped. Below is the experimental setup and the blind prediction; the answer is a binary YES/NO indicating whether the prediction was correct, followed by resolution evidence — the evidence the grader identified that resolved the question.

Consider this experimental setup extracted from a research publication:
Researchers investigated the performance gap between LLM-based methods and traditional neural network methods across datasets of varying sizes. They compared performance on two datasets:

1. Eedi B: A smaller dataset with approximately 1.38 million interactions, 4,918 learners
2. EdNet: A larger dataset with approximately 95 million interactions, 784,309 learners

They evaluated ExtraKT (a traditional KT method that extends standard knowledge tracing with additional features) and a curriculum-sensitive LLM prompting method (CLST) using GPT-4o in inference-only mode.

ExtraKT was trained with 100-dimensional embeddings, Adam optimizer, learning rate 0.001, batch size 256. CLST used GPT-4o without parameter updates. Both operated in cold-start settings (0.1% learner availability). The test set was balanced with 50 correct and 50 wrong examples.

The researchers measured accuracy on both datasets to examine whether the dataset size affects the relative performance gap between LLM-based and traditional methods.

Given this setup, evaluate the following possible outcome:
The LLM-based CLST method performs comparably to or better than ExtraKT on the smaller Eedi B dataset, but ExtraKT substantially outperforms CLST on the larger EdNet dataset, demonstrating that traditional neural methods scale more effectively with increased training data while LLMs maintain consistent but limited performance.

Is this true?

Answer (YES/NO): NO